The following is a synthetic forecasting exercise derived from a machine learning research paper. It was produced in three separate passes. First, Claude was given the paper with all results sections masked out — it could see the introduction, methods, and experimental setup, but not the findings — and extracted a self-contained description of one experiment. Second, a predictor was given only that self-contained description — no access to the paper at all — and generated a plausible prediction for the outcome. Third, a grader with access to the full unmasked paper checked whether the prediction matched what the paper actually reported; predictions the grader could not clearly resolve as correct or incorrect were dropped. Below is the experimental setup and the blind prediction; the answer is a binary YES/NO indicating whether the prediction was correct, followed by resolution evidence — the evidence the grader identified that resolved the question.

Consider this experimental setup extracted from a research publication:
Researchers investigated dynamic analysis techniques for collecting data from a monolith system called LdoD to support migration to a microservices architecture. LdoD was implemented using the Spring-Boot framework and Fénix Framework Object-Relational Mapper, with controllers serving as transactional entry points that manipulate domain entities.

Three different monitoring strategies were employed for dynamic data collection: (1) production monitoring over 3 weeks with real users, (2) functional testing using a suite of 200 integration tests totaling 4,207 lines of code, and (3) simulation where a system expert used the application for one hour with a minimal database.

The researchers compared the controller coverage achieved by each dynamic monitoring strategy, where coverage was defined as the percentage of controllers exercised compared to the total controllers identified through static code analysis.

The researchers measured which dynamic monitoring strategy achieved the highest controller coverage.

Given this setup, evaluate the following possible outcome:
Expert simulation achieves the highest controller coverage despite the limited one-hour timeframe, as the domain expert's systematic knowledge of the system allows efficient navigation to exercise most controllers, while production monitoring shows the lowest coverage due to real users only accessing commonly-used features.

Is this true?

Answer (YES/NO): NO